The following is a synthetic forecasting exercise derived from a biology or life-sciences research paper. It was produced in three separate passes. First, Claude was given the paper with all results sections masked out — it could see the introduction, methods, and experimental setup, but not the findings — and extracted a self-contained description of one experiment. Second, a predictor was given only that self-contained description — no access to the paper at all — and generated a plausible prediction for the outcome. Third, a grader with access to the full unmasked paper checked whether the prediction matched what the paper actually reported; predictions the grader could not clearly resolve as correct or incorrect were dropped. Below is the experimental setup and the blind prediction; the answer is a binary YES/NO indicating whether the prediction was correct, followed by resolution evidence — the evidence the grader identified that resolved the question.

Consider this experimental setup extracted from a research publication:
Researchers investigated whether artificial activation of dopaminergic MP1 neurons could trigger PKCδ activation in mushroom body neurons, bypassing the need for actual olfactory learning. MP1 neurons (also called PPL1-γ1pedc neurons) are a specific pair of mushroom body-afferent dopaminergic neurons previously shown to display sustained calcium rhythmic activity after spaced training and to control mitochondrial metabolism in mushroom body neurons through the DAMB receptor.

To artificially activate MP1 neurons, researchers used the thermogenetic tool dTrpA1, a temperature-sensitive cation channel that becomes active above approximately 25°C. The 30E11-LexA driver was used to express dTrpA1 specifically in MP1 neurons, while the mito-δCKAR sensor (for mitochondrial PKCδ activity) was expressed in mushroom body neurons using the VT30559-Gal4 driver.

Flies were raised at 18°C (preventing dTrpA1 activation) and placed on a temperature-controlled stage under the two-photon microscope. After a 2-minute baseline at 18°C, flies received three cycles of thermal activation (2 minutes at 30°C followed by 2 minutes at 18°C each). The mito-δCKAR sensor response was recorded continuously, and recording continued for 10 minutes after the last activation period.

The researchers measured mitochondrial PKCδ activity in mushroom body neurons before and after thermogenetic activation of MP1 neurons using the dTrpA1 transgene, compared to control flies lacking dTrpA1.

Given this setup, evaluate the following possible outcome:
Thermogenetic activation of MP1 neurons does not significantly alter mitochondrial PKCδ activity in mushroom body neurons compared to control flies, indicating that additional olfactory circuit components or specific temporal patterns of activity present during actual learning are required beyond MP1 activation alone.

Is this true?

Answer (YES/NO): NO